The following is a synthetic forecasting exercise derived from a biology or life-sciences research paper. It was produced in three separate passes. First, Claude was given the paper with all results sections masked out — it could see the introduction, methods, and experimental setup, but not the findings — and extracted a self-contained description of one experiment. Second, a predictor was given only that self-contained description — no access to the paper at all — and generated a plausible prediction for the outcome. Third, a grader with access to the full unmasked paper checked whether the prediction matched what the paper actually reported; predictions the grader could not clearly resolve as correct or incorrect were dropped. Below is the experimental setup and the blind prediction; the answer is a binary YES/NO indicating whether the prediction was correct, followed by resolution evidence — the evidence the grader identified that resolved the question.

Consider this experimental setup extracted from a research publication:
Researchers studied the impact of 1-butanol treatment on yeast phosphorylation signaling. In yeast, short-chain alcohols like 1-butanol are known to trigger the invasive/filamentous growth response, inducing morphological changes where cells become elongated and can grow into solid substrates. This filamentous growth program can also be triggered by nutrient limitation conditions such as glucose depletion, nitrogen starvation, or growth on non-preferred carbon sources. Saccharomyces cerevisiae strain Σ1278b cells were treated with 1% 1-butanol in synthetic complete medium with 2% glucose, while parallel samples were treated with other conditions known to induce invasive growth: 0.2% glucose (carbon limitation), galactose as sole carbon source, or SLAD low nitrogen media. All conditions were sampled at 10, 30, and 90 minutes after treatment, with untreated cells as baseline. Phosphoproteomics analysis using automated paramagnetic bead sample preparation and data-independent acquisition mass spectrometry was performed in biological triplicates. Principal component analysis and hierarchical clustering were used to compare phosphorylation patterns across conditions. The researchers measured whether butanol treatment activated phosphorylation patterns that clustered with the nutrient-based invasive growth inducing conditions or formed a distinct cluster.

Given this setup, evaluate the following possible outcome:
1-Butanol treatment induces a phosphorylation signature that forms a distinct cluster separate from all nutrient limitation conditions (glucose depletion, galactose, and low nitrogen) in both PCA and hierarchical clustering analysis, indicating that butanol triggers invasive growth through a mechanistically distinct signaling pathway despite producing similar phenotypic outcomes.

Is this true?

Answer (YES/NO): YES